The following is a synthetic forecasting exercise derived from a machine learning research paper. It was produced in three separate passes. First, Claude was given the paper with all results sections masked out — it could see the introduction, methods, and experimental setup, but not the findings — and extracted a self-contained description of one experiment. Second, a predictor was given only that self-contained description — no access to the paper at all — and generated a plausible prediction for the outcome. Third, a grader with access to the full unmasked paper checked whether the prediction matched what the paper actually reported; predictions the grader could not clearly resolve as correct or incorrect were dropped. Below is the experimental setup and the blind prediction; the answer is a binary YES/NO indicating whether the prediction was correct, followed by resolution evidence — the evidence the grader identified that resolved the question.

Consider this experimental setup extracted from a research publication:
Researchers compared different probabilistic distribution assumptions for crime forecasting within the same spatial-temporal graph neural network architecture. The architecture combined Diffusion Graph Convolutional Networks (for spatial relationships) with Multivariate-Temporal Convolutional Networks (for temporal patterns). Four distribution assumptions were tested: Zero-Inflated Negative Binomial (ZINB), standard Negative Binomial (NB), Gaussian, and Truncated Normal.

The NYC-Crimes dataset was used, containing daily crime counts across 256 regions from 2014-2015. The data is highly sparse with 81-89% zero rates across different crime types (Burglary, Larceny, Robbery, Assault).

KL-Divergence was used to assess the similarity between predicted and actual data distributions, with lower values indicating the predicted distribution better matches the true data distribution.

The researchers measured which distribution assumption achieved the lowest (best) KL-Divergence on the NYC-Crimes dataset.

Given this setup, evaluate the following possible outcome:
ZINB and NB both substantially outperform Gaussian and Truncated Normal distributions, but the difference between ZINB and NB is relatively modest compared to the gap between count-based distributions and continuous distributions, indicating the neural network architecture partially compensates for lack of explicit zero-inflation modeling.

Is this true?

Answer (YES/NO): NO